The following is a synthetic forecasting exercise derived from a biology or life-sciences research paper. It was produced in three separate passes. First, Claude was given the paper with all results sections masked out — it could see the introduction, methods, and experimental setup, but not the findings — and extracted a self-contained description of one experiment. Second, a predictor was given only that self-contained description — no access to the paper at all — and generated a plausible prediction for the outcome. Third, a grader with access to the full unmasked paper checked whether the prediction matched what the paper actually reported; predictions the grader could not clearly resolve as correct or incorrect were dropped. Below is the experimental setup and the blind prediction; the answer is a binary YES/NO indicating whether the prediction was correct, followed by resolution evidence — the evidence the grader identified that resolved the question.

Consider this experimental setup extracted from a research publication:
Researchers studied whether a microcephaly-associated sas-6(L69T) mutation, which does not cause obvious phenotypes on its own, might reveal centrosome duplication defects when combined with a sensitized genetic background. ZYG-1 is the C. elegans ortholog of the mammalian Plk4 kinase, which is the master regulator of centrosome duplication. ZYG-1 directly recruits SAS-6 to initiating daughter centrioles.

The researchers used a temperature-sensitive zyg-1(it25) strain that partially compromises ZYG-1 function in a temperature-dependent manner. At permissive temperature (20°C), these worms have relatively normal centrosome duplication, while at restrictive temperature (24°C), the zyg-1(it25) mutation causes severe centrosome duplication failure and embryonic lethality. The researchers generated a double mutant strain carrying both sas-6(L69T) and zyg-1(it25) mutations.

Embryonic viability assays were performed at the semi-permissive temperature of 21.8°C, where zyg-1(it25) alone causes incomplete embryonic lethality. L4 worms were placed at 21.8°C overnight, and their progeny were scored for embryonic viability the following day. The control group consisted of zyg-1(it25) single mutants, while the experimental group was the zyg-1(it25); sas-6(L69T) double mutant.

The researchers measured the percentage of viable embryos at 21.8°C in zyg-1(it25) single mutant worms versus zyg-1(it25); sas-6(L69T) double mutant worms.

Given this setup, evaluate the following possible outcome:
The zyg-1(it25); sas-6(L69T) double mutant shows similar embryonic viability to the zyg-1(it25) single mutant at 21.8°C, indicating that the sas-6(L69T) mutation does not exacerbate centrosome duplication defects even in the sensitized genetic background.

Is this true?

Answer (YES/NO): NO